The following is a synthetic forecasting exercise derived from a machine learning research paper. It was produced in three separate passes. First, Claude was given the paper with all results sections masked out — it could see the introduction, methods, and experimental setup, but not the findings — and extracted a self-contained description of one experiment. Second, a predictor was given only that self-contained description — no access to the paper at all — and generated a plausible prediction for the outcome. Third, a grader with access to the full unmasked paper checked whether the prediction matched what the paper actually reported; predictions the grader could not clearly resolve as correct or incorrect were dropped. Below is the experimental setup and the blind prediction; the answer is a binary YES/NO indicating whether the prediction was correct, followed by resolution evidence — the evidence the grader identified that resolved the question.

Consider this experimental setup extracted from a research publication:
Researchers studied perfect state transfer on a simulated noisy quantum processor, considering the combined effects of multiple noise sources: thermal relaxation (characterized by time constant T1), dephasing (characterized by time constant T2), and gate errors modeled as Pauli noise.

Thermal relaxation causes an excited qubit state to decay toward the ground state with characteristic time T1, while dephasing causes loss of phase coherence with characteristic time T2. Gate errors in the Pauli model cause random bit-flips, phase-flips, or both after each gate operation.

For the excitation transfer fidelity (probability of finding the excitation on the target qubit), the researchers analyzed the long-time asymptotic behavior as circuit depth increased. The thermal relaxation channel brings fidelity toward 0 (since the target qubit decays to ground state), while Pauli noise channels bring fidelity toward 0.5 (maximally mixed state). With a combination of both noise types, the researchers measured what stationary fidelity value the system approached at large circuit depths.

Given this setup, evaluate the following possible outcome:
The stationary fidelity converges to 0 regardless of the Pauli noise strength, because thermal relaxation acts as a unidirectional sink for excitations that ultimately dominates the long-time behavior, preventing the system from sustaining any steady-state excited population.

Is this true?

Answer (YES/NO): NO